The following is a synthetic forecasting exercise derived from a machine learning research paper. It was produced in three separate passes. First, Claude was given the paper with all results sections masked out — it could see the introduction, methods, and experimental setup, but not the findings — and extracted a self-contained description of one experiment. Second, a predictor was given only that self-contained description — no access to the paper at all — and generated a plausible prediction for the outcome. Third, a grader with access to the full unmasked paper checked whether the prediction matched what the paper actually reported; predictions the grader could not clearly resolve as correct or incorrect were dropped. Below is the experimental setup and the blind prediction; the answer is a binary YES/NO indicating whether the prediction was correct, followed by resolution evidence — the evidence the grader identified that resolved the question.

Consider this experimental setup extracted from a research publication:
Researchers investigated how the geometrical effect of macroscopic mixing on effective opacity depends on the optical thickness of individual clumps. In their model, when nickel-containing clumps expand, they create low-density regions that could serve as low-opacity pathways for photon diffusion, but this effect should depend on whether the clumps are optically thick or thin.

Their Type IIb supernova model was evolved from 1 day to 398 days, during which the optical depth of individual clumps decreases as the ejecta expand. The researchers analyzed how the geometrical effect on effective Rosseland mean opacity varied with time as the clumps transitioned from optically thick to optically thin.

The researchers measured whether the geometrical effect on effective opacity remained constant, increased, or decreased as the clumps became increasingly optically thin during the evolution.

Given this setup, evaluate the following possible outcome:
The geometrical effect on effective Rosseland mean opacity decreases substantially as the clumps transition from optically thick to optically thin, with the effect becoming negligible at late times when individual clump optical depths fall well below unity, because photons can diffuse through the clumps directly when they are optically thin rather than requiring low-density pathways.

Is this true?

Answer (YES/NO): YES